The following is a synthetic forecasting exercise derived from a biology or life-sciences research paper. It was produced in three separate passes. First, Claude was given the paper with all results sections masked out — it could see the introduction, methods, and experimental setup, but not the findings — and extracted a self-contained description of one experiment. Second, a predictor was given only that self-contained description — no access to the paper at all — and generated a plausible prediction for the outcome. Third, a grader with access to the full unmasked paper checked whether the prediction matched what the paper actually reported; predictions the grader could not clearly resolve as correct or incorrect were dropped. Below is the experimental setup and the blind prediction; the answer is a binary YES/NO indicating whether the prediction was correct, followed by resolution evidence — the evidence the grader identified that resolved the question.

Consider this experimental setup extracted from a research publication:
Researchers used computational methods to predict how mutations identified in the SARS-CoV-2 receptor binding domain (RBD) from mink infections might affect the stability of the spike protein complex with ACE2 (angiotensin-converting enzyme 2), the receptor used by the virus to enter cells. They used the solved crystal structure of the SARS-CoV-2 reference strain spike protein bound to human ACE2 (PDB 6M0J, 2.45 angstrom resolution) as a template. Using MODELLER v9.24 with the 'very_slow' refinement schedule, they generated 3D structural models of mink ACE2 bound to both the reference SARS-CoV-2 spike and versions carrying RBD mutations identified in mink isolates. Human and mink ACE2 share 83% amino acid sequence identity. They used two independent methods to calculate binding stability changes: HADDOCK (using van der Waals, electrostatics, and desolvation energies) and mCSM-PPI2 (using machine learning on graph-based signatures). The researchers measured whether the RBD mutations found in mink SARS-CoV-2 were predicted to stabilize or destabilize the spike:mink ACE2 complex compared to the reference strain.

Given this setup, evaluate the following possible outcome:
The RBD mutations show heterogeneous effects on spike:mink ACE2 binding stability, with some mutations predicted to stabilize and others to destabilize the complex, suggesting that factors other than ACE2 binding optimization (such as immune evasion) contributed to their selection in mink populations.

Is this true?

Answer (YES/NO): NO